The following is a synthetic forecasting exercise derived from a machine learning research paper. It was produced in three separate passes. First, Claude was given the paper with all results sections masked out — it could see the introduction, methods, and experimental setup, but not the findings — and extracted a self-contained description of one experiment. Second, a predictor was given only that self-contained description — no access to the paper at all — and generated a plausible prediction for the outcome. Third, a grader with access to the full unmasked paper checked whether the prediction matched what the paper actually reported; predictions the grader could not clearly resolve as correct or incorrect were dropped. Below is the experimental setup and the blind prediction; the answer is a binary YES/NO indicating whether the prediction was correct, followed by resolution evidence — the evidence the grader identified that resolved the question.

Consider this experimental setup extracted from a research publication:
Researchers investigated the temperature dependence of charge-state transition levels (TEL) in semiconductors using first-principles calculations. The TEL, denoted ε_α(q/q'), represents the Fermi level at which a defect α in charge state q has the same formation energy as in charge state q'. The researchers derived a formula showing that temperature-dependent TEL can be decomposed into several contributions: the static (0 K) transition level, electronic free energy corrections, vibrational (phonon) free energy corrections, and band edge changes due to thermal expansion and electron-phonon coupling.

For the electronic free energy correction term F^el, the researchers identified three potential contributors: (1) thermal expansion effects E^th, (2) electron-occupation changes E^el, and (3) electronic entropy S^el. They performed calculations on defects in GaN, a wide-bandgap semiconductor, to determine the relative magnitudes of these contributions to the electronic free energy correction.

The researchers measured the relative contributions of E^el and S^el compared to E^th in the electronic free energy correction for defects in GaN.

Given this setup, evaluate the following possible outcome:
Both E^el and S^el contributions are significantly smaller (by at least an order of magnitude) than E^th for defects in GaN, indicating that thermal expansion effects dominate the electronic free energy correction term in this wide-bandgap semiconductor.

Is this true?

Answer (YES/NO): YES